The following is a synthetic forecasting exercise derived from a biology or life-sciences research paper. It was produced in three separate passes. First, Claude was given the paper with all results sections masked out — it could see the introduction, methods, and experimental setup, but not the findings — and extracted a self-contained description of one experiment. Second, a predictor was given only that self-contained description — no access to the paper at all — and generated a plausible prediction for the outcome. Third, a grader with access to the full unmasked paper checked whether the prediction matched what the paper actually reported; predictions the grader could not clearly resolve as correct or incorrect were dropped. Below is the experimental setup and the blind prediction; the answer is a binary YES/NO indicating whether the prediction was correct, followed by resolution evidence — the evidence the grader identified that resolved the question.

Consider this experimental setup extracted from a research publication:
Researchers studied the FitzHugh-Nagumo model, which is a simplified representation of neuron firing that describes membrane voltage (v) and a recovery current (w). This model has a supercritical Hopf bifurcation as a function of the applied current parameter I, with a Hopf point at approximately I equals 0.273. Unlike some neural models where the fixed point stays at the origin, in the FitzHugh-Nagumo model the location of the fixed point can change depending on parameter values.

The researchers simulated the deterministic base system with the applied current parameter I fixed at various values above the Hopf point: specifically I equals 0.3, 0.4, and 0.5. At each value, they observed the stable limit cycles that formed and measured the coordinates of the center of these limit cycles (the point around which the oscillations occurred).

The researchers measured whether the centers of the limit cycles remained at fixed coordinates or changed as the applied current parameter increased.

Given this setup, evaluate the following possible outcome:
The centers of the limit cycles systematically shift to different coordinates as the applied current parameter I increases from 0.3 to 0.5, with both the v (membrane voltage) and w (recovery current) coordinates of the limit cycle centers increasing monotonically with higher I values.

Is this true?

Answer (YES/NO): YES